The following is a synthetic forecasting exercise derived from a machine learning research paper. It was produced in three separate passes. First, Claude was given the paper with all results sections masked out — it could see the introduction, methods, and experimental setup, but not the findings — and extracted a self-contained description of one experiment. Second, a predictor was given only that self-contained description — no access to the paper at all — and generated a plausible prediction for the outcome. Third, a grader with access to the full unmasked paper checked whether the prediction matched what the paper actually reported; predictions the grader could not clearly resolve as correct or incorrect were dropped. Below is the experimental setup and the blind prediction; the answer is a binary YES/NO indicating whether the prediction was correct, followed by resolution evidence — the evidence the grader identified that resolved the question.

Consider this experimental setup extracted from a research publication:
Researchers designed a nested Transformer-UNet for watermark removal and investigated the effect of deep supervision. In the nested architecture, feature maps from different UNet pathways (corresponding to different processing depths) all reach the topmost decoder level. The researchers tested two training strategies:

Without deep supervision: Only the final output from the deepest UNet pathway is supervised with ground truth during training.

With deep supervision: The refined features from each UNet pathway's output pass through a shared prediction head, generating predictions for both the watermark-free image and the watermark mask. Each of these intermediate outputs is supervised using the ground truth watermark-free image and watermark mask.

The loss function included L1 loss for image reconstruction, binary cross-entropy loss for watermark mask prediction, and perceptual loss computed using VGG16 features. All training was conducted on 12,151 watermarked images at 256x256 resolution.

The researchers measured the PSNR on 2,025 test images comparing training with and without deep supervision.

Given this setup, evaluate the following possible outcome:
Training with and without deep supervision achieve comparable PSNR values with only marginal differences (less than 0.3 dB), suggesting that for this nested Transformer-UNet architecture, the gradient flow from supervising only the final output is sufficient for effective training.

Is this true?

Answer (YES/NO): NO